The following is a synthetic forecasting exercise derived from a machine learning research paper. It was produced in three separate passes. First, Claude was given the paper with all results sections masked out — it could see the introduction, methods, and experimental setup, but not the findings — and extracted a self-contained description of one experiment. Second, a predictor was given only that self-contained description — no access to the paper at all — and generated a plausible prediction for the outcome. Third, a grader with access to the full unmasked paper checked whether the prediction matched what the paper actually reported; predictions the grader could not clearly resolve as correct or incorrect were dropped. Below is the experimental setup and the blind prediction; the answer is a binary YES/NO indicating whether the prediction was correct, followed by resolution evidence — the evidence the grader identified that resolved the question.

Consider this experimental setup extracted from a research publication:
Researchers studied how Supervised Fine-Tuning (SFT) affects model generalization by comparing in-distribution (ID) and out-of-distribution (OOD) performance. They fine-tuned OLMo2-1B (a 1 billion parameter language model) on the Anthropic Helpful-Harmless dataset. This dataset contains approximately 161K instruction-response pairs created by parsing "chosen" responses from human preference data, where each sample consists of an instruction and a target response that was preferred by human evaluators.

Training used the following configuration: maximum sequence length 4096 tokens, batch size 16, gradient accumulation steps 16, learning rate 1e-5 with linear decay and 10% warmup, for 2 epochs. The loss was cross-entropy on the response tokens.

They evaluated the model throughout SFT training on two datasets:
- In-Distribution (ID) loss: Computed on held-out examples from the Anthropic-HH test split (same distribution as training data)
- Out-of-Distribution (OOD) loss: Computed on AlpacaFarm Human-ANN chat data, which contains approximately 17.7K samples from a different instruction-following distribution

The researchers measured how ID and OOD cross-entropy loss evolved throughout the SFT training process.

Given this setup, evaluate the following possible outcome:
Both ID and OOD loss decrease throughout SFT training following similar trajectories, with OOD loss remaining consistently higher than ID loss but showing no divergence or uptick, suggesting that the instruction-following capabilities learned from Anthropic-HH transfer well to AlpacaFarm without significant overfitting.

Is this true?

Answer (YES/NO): NO